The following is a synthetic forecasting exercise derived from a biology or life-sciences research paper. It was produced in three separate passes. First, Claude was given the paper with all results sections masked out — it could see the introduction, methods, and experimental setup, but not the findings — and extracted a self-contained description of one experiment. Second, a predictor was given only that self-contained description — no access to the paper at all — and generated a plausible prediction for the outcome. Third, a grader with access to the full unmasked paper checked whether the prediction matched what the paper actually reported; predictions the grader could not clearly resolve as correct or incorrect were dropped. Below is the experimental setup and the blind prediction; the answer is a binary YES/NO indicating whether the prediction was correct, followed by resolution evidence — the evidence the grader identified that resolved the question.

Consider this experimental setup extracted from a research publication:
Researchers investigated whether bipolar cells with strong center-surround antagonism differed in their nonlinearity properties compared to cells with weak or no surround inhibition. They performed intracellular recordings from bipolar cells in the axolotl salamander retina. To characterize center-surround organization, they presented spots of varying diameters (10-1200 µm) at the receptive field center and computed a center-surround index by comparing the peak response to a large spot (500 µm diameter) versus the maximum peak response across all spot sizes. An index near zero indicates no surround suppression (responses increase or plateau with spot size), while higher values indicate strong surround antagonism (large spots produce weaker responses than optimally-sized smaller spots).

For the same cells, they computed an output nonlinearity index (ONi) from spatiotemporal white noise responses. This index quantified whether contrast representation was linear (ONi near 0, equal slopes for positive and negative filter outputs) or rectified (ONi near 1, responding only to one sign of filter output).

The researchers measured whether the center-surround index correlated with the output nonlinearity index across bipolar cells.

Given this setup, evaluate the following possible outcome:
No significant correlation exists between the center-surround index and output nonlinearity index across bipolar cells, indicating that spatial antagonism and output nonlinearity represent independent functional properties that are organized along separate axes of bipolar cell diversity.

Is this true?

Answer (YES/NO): YES